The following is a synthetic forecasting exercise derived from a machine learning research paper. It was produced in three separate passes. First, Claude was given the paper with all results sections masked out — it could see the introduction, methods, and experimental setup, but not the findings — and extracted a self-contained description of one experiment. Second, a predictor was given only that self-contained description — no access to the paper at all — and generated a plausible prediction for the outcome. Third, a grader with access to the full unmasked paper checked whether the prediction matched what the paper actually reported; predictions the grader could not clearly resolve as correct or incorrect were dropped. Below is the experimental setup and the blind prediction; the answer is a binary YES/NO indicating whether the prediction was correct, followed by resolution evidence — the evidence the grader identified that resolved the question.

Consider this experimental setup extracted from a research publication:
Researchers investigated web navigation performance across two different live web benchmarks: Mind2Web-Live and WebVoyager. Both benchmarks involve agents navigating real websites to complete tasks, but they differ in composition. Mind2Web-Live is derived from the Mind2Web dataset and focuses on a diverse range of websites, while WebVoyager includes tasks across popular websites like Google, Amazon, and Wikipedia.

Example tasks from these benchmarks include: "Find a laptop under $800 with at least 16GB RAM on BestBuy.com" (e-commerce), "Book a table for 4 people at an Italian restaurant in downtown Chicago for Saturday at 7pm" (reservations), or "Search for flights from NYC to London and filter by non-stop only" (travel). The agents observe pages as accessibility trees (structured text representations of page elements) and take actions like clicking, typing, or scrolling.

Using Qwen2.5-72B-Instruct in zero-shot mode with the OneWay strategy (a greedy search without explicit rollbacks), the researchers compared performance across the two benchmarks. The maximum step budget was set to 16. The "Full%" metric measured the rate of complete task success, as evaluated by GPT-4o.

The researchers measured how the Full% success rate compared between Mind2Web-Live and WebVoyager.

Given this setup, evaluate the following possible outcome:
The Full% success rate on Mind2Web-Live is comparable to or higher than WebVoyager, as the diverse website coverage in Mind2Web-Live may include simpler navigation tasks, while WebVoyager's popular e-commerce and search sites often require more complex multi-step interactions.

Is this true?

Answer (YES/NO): NO